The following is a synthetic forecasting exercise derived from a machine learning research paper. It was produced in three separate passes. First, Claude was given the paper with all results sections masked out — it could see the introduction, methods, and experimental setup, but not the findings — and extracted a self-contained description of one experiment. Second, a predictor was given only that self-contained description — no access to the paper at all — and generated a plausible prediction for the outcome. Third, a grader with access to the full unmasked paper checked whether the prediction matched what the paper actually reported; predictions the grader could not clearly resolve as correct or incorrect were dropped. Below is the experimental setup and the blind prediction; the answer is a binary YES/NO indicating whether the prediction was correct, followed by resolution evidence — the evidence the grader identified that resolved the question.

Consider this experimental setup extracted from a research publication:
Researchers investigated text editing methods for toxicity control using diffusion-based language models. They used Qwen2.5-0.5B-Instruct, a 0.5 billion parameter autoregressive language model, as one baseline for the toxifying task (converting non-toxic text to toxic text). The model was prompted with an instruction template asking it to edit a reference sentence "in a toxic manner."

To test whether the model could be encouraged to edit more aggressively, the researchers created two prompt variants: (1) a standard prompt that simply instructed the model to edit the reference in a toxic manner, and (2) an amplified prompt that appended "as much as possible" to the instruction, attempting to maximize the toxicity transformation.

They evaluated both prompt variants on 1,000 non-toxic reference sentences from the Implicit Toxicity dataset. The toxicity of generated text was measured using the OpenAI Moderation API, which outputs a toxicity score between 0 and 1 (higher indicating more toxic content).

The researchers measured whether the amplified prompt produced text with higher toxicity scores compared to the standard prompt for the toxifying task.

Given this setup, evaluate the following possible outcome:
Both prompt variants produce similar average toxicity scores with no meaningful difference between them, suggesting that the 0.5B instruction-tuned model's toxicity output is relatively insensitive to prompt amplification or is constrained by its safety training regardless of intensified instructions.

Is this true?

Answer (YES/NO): YES